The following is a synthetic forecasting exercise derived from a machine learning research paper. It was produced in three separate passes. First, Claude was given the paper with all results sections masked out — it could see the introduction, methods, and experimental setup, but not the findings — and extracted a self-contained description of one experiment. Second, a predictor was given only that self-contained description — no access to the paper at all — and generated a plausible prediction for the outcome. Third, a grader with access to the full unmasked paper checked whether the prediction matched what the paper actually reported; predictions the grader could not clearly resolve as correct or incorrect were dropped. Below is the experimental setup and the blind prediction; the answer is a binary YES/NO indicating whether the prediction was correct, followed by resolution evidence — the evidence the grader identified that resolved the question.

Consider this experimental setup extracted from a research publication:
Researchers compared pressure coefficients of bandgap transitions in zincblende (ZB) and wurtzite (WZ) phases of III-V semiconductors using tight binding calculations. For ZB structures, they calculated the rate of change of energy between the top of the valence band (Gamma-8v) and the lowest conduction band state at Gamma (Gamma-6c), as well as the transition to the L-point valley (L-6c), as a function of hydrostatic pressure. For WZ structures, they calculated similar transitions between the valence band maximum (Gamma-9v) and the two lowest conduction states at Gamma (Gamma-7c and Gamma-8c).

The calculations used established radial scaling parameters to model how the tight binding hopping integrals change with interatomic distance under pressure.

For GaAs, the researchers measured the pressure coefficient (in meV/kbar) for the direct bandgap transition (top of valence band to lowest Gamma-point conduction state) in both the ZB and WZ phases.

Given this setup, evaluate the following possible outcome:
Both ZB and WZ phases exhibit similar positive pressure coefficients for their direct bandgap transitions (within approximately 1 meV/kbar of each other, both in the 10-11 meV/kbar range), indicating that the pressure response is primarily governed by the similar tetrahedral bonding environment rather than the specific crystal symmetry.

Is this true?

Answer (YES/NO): NO